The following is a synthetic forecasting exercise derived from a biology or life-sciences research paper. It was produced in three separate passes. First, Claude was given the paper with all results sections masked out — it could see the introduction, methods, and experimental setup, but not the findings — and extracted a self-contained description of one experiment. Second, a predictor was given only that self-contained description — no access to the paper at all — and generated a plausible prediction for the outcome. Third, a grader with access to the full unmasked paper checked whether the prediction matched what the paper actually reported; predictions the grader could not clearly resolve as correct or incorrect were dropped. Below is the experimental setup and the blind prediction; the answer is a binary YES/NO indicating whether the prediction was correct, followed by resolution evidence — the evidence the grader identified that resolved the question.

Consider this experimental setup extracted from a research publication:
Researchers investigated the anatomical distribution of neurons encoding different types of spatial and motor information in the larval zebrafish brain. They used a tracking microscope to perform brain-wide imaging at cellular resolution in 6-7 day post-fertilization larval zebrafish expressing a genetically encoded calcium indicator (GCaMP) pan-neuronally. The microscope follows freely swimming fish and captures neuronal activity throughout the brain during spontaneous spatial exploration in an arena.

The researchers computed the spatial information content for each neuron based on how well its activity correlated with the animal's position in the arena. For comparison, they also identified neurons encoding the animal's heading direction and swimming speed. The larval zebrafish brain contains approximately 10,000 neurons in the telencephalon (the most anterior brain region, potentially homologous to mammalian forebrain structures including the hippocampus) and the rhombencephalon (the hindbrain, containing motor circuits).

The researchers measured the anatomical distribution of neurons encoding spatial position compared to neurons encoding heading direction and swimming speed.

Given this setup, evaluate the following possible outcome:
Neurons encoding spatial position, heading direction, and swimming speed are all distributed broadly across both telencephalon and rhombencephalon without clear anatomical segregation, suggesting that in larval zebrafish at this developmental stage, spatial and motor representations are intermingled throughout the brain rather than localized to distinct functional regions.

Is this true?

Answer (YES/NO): NO